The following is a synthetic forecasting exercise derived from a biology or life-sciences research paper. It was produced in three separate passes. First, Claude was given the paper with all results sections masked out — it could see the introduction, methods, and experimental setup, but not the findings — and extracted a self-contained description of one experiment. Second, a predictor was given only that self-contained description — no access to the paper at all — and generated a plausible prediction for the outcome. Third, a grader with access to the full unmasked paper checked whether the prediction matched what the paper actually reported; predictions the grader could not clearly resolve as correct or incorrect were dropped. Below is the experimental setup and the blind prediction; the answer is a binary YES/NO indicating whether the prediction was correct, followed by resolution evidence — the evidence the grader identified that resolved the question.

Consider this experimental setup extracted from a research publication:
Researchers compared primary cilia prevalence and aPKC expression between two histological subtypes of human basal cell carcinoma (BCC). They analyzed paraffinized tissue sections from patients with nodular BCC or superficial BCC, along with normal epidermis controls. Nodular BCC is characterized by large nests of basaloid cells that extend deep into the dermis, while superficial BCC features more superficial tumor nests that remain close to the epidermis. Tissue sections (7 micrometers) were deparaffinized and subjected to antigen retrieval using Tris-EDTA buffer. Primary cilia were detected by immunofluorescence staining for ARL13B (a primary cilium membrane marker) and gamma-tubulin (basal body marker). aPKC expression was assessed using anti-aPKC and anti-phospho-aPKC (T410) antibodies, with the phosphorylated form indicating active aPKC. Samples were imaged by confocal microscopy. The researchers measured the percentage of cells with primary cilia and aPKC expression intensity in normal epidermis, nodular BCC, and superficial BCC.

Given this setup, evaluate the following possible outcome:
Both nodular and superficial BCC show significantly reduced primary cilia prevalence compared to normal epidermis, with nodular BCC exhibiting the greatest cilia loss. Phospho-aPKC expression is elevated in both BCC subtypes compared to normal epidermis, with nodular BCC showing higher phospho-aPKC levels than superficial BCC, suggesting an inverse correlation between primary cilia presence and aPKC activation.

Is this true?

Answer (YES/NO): NO